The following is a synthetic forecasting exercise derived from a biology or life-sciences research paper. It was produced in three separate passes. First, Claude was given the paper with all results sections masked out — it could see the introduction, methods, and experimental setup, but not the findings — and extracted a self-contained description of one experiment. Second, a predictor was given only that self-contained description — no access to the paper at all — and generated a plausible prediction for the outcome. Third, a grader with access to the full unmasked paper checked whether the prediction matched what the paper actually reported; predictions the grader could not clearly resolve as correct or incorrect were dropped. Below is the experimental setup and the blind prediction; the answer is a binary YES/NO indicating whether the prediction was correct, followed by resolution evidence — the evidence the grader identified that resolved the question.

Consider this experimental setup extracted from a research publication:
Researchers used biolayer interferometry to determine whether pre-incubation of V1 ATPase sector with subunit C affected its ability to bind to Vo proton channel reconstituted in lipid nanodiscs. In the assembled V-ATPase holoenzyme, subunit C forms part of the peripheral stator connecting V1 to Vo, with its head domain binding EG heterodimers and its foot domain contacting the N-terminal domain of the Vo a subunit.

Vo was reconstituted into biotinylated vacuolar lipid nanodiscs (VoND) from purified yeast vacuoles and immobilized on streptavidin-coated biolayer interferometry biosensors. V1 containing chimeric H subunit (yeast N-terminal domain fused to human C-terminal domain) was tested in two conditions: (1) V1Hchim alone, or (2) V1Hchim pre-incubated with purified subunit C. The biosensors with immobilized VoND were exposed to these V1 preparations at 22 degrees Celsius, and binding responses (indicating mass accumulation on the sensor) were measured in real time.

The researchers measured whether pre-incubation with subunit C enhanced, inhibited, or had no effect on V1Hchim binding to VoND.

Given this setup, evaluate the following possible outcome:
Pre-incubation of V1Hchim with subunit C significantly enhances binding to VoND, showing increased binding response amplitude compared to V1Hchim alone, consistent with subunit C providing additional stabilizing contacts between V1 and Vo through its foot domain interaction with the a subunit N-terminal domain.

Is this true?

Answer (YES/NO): NO